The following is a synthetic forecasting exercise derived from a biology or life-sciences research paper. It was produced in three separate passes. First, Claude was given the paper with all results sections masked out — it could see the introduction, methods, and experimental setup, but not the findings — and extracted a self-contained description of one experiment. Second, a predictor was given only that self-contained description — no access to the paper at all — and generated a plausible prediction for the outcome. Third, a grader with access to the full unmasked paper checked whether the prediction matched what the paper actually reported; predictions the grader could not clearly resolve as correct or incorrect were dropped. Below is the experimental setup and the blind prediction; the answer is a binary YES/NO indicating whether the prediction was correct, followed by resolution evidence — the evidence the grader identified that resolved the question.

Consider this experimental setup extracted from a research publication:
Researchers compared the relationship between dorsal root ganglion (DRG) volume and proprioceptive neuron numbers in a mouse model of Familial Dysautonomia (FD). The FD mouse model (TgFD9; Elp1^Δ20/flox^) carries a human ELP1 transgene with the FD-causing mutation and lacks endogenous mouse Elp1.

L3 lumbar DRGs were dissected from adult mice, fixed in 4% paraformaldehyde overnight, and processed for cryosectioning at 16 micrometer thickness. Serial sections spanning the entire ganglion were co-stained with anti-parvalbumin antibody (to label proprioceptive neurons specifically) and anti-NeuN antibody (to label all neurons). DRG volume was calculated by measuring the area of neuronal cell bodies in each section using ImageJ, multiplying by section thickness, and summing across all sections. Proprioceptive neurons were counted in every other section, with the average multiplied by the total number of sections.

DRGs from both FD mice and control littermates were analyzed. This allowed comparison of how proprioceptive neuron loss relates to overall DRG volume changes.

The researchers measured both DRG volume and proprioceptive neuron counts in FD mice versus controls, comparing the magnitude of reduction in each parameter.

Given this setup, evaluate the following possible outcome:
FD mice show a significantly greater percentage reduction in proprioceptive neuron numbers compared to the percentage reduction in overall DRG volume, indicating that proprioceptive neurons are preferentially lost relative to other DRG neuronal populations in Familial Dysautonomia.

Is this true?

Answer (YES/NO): NO